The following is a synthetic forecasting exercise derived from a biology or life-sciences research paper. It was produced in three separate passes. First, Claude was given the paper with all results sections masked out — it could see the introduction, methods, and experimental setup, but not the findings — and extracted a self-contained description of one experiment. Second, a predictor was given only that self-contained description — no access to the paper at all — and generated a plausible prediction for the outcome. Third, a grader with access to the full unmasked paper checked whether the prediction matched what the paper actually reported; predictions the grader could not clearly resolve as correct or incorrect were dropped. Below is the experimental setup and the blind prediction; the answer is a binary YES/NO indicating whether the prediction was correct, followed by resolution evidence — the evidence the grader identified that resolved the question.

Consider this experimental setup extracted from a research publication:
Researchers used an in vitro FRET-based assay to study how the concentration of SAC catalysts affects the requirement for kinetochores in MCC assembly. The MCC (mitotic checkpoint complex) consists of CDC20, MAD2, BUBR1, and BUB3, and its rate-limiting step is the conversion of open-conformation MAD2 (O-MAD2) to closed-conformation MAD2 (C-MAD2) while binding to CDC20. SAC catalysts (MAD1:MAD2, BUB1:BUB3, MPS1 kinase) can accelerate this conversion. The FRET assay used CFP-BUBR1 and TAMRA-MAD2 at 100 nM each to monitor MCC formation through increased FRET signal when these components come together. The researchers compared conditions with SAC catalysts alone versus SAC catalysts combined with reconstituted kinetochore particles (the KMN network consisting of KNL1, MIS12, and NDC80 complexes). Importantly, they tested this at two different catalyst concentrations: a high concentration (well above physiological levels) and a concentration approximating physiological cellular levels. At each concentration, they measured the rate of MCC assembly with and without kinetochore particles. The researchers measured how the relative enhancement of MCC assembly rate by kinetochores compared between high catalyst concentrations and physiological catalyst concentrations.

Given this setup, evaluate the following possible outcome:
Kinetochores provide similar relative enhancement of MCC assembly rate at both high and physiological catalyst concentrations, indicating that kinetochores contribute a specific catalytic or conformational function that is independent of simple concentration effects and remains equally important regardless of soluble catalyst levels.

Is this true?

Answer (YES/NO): NO